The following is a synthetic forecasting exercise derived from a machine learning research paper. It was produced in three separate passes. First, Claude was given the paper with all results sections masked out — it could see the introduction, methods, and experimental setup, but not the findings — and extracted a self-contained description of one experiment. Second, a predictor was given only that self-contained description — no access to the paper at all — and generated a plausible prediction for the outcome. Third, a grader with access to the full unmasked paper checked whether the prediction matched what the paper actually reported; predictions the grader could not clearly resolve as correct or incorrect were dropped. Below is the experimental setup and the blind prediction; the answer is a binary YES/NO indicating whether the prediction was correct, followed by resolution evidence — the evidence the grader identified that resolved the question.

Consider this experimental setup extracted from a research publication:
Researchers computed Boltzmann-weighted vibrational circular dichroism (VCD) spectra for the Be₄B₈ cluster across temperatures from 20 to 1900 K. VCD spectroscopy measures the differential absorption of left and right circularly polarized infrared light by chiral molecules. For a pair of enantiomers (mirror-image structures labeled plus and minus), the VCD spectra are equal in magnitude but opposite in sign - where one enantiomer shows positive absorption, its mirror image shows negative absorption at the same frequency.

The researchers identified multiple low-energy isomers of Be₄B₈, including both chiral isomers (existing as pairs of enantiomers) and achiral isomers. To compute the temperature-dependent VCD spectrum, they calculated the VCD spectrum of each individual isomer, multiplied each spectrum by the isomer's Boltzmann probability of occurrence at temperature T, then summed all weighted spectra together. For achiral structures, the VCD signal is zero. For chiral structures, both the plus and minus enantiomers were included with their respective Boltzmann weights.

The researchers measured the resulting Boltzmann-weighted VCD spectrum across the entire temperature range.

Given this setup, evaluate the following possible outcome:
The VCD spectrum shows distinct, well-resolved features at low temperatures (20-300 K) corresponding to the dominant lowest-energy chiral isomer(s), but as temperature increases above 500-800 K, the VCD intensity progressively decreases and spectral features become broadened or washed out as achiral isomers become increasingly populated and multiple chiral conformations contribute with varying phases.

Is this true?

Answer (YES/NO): NO